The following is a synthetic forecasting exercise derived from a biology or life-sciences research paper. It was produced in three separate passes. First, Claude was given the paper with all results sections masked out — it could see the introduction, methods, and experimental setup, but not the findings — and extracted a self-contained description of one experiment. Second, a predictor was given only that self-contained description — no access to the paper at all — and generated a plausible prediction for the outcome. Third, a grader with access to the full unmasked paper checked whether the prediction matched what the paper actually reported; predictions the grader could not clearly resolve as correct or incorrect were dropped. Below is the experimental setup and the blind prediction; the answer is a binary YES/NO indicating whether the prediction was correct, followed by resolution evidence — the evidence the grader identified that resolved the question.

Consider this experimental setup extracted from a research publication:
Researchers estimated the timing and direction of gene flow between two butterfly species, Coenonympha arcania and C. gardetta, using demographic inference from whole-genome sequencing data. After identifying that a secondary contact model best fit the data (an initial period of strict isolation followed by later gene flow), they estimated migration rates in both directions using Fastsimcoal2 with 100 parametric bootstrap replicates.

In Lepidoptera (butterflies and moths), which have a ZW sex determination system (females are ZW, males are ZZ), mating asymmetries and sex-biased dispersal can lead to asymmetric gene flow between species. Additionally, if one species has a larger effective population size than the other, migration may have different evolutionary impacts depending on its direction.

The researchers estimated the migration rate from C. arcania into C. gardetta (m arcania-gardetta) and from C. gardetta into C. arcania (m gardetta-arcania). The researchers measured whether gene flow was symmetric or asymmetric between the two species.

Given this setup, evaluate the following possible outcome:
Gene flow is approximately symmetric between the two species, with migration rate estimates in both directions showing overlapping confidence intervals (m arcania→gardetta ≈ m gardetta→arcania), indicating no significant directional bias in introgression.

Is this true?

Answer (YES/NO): NO